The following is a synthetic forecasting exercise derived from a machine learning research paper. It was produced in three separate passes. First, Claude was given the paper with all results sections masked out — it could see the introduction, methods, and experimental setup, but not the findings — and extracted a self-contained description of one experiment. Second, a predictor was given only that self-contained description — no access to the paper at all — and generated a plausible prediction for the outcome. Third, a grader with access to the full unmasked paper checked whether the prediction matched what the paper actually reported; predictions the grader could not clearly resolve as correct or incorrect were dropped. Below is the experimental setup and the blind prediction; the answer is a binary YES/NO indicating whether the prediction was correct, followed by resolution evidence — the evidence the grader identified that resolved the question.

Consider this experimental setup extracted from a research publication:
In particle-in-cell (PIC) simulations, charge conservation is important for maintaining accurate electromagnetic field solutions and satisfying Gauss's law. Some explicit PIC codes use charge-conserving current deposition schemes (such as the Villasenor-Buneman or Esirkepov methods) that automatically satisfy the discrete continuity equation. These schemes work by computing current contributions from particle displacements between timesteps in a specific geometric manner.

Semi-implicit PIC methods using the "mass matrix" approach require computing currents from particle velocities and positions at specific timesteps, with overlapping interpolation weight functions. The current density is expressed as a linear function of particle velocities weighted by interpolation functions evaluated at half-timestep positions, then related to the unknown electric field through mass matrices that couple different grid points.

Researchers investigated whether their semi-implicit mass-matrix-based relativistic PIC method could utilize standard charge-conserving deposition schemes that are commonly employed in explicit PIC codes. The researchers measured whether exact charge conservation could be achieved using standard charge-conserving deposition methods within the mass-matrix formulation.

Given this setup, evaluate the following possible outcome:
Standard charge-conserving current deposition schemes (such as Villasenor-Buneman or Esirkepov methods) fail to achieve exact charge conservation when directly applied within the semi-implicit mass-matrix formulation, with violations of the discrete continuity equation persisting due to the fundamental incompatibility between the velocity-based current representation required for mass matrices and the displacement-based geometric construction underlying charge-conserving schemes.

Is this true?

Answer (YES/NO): YES